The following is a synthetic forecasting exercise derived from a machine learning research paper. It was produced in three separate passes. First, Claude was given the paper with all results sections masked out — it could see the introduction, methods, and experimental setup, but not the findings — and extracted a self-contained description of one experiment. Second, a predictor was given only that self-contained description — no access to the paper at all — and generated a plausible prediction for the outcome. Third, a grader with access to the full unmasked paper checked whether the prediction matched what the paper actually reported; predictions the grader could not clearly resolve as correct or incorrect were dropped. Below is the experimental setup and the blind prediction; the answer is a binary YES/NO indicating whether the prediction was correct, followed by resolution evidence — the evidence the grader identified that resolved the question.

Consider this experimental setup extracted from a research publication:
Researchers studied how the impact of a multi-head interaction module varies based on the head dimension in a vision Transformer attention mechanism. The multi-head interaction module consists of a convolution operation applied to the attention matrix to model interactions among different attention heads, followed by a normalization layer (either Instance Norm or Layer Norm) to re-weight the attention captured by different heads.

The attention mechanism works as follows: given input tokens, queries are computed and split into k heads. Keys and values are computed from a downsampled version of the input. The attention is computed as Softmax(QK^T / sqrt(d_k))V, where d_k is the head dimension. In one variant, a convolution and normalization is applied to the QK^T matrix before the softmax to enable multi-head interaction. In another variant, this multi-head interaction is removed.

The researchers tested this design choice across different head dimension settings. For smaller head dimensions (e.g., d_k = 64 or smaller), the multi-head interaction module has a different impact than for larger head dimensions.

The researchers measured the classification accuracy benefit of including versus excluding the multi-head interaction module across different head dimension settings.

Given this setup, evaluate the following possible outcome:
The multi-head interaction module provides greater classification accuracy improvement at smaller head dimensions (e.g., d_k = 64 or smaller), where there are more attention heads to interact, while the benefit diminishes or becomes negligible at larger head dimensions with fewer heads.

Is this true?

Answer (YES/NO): YES